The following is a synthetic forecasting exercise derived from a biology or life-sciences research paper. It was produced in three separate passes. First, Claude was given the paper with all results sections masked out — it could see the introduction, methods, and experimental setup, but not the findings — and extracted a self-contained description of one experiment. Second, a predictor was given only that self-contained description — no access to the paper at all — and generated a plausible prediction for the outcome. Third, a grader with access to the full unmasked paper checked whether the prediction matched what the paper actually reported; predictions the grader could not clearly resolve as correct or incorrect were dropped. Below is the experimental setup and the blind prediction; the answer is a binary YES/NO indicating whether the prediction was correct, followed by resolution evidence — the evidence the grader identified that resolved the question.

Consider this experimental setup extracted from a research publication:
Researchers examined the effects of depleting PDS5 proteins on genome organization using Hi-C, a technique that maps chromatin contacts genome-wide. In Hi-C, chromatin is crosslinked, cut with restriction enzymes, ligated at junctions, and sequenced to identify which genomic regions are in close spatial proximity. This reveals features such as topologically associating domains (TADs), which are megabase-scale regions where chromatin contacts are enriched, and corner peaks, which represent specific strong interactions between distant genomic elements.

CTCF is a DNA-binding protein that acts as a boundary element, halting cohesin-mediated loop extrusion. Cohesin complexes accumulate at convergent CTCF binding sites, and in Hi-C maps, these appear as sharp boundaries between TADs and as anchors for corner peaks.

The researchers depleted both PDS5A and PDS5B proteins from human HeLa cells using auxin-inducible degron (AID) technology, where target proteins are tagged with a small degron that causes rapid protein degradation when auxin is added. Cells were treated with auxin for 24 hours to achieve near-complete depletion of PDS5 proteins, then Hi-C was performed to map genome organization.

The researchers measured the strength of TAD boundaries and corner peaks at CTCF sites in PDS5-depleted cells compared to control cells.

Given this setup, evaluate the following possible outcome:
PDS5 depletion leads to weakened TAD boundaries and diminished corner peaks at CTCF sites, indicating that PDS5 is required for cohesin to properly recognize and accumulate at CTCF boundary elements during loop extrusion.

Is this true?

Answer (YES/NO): YES